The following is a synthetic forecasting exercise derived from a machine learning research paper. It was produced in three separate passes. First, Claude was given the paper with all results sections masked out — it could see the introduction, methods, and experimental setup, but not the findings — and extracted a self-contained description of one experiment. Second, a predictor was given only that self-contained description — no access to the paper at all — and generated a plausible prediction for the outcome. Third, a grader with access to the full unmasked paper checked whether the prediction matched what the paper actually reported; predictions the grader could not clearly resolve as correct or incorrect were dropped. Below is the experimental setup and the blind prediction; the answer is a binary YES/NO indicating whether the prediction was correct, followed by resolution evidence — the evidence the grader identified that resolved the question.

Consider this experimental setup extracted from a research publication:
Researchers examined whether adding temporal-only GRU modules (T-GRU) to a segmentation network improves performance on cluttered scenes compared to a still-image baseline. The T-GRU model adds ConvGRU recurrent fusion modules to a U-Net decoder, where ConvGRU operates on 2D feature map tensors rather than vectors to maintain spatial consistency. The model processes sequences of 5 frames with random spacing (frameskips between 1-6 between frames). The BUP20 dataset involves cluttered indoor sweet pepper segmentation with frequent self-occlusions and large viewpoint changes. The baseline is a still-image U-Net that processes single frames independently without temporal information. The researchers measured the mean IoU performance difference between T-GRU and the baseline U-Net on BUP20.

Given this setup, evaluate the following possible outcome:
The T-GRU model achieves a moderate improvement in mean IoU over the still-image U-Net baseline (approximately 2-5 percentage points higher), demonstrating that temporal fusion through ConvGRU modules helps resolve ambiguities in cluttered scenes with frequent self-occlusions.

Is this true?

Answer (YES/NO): NO